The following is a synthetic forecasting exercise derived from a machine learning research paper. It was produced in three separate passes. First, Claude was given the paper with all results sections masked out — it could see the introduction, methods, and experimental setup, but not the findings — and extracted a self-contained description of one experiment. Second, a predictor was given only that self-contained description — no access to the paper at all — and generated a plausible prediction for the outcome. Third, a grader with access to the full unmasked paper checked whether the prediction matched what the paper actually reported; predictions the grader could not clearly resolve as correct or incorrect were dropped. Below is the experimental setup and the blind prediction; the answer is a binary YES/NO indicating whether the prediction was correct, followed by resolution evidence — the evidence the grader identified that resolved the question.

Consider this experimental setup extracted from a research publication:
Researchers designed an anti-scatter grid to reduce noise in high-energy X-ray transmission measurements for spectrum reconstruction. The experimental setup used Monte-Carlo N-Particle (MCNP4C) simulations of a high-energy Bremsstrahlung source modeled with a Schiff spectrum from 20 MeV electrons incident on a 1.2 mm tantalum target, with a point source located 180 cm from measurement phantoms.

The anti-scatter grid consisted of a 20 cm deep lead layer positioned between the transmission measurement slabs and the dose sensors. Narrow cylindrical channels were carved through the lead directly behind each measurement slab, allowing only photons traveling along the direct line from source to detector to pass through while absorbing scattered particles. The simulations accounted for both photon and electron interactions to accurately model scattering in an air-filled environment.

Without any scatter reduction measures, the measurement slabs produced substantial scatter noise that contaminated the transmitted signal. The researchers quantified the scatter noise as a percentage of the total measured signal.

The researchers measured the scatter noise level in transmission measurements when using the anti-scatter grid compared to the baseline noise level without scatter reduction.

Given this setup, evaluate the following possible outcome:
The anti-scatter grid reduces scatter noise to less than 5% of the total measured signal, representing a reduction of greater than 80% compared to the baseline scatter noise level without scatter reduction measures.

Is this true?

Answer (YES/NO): YES